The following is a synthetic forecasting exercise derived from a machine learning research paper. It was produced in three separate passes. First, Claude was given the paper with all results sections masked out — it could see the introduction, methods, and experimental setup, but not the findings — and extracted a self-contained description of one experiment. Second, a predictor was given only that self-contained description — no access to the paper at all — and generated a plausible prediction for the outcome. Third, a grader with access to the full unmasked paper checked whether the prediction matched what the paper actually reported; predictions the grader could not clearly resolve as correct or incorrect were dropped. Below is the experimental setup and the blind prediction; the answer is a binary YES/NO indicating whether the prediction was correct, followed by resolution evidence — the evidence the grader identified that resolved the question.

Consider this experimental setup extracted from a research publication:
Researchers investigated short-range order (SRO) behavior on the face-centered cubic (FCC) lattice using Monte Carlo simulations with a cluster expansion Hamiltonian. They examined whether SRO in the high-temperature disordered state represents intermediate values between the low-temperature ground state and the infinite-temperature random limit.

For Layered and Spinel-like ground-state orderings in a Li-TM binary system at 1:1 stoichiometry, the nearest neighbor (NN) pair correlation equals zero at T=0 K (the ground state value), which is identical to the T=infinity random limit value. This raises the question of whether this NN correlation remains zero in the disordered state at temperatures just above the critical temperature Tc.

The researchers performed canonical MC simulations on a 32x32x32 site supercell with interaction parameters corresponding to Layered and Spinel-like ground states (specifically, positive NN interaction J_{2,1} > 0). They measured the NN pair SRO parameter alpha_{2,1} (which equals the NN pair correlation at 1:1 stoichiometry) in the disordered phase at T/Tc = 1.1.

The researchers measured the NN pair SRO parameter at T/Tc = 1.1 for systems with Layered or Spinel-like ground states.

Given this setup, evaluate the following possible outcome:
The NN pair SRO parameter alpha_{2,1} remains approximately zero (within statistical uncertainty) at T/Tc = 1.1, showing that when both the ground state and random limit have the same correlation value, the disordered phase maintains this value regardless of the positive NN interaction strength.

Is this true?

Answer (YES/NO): NO